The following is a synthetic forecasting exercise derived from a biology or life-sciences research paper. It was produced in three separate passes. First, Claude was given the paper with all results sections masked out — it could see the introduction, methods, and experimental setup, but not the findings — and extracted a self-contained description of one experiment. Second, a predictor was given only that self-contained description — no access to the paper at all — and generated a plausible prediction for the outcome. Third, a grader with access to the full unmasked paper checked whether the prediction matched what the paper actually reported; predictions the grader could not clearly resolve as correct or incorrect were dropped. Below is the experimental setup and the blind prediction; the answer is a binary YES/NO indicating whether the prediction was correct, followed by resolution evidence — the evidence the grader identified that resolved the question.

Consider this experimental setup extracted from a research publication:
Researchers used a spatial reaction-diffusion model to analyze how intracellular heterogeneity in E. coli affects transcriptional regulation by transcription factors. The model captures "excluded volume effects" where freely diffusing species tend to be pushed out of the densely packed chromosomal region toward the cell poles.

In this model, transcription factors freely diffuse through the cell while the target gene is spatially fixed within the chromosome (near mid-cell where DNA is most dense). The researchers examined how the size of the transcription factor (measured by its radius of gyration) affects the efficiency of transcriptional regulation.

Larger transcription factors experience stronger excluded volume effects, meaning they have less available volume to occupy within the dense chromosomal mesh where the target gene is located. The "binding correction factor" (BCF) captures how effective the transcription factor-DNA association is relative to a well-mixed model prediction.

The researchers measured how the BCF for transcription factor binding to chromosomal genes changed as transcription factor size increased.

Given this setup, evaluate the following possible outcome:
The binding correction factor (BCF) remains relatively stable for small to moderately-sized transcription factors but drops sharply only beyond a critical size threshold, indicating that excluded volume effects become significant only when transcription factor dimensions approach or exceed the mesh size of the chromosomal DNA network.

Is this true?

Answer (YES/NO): NO